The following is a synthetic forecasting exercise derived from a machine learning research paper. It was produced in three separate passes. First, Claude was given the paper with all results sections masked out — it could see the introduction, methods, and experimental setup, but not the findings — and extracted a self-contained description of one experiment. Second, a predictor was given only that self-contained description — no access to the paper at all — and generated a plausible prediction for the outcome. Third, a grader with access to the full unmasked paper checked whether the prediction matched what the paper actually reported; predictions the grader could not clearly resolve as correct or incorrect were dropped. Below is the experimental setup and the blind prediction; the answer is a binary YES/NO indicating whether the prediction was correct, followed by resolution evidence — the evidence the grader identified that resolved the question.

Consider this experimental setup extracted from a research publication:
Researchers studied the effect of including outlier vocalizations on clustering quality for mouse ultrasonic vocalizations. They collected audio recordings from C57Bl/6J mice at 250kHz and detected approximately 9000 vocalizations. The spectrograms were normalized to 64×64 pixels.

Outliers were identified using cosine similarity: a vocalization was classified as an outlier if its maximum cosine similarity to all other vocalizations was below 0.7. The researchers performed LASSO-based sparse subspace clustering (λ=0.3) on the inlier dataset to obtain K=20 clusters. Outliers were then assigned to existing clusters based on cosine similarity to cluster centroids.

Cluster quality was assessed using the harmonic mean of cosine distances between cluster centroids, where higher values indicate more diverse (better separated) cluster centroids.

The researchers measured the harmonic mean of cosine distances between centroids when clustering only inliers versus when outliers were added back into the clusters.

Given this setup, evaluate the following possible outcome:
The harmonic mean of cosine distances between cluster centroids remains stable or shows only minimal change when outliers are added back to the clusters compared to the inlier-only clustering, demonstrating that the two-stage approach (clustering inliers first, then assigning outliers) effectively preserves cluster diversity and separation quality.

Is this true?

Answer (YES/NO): NO